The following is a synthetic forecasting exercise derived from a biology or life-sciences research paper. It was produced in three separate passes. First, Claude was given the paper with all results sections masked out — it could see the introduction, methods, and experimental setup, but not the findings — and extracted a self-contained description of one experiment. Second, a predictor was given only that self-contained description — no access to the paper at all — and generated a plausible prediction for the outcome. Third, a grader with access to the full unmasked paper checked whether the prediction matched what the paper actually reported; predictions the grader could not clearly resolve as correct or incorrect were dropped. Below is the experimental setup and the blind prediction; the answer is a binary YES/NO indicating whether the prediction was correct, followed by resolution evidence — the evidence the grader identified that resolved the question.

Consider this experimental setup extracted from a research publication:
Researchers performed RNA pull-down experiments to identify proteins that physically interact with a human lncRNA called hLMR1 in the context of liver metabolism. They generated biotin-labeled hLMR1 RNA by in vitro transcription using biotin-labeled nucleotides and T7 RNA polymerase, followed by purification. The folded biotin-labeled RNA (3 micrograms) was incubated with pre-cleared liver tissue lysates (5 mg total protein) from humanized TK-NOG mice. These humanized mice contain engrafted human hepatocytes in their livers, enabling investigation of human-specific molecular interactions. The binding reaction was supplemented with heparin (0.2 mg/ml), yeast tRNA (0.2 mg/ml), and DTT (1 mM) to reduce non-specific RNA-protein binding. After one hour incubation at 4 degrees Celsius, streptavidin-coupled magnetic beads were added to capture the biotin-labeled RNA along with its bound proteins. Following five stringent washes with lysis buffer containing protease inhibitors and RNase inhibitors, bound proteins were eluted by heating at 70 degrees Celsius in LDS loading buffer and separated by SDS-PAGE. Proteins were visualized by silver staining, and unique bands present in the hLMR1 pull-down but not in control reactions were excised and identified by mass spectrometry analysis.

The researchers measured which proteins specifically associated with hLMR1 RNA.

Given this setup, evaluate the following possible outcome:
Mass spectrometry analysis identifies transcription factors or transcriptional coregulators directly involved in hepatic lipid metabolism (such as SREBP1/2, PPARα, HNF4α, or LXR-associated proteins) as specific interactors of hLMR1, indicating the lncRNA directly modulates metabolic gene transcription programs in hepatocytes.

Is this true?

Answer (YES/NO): NO